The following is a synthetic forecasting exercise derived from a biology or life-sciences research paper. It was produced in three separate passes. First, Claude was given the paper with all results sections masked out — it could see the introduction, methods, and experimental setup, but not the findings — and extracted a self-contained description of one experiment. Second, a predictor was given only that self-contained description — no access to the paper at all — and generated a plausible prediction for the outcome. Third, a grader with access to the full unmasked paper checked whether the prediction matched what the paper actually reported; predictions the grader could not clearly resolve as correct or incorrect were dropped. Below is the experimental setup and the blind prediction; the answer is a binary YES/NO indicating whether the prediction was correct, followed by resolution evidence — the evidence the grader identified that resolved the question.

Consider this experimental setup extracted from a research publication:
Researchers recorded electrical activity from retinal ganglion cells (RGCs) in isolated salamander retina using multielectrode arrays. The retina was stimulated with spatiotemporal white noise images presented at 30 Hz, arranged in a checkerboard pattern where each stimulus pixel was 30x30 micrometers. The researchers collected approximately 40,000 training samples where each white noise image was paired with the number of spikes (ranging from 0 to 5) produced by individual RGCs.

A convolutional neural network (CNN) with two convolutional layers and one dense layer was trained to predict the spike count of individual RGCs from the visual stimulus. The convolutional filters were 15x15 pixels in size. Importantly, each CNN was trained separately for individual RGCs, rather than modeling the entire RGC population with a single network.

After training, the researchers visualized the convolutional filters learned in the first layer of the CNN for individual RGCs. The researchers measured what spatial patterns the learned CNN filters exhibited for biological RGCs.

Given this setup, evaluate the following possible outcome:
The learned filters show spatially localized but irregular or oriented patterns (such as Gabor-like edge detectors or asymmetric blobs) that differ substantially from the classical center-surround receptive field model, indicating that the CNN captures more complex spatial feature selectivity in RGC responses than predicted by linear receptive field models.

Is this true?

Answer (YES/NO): NO